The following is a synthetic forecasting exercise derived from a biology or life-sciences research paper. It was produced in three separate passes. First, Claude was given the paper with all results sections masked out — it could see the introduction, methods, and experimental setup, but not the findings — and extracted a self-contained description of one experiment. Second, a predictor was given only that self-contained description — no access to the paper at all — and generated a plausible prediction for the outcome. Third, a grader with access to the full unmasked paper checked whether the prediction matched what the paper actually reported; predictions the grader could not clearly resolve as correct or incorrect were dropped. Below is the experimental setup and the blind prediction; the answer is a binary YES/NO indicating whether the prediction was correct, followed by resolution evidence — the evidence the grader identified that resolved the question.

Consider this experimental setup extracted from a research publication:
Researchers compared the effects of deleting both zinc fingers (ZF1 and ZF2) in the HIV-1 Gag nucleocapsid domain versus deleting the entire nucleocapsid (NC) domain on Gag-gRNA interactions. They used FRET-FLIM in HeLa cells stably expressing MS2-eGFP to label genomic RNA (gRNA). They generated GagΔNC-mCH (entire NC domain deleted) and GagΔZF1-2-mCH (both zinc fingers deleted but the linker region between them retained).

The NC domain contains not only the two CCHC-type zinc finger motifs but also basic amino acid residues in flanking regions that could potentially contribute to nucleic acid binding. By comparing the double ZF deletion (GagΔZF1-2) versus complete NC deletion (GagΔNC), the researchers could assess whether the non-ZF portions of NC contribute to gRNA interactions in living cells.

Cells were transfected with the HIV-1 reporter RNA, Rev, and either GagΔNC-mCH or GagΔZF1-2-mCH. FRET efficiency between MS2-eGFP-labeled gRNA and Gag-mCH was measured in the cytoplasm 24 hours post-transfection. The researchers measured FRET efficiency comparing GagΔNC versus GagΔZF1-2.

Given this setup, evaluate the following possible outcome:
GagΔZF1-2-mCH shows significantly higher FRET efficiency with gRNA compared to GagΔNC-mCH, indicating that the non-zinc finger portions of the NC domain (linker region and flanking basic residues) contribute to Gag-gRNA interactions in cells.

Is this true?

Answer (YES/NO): NO